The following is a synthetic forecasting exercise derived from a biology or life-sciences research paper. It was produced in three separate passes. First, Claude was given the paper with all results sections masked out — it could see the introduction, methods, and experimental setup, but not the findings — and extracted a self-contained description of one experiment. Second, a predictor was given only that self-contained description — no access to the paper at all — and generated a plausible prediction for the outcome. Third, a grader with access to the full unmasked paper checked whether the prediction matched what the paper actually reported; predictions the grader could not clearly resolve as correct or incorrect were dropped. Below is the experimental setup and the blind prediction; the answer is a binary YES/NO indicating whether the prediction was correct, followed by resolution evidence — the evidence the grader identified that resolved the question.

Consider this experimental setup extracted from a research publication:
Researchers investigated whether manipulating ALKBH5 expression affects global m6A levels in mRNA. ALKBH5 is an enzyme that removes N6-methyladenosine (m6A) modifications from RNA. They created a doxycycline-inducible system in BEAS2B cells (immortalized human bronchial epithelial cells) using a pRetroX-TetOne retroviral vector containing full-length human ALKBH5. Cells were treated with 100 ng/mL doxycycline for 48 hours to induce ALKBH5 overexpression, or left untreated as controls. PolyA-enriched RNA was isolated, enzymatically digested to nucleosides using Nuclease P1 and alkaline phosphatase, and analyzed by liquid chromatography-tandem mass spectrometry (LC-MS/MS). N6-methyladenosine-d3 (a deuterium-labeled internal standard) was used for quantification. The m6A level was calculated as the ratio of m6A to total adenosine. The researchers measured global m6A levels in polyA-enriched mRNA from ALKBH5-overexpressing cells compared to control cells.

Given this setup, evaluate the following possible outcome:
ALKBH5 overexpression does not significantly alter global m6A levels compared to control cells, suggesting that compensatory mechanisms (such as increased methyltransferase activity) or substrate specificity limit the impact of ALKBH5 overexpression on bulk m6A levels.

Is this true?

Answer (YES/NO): NO